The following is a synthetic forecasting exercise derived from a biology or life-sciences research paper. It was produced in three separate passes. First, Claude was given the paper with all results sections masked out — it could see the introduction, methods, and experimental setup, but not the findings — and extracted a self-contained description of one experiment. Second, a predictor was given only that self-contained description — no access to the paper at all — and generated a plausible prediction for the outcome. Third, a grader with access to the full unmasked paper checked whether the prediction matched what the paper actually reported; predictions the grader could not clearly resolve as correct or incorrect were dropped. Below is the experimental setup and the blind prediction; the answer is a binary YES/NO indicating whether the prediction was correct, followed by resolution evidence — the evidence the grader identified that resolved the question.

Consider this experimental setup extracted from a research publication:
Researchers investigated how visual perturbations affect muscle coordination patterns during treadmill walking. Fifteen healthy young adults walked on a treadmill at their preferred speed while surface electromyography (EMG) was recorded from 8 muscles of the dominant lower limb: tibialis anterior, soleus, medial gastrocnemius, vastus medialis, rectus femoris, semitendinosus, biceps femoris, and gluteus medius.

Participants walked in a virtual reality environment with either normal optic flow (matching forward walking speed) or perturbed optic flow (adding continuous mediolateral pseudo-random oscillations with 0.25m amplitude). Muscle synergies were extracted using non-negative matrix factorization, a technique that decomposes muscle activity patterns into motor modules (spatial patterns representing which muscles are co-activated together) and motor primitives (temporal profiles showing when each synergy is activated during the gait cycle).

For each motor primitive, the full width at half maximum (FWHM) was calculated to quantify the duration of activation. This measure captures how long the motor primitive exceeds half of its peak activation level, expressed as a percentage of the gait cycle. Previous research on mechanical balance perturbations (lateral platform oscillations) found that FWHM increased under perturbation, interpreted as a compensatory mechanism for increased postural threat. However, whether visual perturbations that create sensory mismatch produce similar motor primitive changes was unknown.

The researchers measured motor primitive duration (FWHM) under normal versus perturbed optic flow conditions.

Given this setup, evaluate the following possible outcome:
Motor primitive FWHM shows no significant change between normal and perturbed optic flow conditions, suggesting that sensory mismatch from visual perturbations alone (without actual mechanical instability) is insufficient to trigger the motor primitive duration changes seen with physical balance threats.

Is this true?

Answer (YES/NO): YES